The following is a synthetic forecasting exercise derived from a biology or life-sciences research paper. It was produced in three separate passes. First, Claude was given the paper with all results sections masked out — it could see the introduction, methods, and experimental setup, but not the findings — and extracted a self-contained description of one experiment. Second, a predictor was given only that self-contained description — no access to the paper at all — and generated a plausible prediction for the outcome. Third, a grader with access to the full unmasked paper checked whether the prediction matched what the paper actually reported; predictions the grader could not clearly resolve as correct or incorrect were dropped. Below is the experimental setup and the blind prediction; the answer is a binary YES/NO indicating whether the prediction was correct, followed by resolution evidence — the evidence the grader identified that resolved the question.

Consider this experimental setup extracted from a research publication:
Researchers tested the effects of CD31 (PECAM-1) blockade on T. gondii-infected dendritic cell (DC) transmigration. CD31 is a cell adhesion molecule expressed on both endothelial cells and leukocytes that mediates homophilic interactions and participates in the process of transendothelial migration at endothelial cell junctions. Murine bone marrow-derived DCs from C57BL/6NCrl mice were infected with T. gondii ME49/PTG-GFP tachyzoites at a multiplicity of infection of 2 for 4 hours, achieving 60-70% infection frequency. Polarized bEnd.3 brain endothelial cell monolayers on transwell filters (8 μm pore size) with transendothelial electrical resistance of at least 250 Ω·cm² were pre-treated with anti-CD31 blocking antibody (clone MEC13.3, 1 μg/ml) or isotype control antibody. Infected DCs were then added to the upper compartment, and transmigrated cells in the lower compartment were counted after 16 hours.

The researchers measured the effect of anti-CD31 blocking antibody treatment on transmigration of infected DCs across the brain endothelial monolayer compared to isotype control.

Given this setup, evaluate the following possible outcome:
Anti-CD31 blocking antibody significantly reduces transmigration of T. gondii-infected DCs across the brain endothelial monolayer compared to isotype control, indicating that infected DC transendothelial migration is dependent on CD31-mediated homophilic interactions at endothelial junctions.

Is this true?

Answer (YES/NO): NO